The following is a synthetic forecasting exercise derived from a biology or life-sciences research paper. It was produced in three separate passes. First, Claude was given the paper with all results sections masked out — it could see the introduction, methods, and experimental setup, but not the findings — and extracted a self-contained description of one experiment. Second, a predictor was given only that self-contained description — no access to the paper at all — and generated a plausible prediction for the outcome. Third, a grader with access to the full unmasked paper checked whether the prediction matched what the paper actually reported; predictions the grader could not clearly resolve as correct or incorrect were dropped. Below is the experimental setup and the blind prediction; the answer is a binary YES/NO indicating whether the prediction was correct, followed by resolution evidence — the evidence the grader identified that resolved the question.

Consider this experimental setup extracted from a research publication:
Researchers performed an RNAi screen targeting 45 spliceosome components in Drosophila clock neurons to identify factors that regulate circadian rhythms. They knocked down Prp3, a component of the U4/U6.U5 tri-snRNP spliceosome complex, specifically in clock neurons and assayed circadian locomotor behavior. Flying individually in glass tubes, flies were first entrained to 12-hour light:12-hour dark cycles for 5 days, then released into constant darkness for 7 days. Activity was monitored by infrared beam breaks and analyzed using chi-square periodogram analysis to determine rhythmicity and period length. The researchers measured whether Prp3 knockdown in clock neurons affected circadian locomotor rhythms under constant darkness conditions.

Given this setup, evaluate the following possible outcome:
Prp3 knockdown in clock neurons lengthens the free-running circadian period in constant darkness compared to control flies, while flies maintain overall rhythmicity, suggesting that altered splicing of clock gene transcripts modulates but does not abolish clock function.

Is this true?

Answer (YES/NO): NO